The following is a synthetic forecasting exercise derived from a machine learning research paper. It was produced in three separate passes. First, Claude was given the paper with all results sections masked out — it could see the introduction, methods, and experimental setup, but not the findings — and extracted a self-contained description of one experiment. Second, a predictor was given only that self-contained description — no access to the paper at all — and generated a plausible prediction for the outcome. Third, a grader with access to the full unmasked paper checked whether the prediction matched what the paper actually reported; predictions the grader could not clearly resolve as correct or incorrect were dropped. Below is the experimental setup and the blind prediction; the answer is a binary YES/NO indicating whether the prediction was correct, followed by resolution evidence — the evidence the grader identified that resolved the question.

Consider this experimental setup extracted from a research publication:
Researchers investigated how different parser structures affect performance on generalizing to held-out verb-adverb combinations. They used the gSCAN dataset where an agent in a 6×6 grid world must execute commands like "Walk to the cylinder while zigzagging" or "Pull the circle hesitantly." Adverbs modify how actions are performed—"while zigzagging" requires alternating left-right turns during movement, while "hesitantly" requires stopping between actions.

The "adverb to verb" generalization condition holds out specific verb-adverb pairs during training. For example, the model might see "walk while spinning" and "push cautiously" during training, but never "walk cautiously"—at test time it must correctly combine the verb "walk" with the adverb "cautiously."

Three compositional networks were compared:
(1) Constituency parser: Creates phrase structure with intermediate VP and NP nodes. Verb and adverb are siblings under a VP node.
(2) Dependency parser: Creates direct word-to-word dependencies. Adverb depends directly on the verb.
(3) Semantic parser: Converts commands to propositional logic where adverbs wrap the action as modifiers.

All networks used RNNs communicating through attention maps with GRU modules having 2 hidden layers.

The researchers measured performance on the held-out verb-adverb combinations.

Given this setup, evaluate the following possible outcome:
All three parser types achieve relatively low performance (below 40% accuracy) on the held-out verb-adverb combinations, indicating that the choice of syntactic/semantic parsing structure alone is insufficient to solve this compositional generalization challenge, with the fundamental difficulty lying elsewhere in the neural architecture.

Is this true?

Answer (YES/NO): YES